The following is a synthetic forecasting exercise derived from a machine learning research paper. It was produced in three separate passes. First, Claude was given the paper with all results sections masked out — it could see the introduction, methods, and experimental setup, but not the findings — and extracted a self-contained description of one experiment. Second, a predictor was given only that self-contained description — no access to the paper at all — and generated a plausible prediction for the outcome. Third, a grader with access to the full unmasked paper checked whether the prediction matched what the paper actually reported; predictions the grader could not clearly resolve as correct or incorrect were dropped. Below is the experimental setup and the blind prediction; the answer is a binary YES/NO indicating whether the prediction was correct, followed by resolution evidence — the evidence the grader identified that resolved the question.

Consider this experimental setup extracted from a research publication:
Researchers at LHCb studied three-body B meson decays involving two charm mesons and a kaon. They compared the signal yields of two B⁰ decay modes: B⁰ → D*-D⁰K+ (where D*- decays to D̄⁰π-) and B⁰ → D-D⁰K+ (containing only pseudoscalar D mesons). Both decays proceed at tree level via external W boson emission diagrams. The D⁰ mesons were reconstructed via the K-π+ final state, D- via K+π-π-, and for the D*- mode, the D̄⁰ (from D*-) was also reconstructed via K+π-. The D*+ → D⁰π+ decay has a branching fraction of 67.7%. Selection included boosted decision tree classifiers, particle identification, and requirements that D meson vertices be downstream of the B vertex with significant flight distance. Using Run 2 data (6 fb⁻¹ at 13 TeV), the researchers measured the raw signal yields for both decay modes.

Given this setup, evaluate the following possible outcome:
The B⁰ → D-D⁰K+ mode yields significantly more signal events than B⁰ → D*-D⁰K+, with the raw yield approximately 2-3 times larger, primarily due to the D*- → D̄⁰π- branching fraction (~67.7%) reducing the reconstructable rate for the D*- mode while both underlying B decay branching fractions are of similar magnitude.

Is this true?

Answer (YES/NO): NO